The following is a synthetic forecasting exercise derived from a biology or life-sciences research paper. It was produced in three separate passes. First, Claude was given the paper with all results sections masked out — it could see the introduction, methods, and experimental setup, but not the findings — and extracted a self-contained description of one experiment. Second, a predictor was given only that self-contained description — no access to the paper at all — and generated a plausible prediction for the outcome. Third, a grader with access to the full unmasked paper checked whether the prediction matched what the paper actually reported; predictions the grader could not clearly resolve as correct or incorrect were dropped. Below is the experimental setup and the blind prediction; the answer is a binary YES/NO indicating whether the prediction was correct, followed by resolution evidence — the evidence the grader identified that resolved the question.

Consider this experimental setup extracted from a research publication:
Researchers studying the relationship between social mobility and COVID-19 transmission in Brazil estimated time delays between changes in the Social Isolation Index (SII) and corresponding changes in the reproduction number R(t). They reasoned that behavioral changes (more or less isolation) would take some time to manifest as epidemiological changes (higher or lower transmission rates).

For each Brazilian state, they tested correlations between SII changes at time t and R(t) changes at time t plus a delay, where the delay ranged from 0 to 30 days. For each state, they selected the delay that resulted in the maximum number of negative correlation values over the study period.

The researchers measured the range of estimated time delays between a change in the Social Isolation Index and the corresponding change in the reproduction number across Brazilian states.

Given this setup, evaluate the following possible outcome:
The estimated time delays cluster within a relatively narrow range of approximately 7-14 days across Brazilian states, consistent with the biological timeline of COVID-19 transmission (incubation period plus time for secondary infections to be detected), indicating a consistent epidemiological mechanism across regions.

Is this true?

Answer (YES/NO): NO